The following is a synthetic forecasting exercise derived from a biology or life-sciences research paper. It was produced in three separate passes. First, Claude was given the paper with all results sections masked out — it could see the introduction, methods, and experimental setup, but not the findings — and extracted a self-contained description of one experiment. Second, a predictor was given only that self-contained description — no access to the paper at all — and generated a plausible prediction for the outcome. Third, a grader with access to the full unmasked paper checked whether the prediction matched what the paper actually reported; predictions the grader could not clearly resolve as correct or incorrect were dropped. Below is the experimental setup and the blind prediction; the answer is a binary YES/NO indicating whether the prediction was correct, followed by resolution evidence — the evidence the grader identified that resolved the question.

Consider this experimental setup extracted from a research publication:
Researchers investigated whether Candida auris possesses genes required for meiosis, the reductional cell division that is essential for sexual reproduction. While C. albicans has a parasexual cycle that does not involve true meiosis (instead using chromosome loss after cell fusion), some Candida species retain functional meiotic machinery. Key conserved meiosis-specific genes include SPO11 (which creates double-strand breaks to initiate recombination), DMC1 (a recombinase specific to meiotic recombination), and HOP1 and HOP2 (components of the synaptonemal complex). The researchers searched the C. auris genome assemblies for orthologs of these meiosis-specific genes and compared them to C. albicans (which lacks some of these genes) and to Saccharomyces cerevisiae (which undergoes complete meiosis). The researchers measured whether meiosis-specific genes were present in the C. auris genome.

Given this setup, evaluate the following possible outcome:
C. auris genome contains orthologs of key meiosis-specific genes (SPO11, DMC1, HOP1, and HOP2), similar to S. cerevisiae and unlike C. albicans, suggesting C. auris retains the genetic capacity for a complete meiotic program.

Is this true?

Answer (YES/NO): NO